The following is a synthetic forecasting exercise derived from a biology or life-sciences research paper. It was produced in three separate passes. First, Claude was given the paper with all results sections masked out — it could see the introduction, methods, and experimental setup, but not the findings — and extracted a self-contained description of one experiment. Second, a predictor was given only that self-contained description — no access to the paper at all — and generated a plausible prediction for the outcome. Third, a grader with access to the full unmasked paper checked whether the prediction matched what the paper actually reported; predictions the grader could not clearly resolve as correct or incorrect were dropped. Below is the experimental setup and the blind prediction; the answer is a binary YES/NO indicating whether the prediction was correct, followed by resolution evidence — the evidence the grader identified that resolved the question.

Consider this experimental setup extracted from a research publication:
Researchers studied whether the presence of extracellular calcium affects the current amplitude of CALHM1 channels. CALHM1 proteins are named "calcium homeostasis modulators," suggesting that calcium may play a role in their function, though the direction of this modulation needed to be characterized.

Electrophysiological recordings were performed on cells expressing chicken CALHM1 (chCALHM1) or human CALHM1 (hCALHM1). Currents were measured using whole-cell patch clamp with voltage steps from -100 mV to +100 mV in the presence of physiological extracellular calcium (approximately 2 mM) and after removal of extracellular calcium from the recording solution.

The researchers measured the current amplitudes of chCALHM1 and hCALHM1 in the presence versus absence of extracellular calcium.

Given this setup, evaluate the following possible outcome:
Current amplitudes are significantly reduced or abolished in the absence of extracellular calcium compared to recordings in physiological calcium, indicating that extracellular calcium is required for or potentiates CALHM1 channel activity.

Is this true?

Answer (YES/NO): NO